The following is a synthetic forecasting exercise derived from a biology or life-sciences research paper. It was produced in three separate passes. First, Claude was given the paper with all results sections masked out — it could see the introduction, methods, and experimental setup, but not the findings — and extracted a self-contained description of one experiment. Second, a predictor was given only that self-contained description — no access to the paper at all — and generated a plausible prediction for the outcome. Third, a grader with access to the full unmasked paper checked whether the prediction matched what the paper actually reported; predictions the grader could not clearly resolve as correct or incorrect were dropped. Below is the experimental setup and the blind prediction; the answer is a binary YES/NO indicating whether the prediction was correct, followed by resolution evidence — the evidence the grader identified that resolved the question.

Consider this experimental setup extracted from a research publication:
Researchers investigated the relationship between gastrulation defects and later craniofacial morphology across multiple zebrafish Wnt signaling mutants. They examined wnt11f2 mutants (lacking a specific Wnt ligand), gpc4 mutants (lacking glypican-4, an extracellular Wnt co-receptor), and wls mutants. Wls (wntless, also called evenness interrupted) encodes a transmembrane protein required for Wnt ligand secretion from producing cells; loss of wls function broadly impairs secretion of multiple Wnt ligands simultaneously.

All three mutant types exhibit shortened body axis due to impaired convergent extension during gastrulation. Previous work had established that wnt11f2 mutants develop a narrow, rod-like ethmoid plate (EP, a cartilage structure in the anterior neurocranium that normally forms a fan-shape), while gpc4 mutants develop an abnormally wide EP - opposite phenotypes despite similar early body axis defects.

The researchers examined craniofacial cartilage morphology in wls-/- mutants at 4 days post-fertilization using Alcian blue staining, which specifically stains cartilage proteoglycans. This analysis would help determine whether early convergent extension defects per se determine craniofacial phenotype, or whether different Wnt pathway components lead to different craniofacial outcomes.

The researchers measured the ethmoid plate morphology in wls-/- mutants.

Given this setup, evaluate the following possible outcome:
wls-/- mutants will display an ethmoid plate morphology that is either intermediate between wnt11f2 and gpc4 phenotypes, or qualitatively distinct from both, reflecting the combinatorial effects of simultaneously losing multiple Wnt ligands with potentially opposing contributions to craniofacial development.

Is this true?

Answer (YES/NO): YES